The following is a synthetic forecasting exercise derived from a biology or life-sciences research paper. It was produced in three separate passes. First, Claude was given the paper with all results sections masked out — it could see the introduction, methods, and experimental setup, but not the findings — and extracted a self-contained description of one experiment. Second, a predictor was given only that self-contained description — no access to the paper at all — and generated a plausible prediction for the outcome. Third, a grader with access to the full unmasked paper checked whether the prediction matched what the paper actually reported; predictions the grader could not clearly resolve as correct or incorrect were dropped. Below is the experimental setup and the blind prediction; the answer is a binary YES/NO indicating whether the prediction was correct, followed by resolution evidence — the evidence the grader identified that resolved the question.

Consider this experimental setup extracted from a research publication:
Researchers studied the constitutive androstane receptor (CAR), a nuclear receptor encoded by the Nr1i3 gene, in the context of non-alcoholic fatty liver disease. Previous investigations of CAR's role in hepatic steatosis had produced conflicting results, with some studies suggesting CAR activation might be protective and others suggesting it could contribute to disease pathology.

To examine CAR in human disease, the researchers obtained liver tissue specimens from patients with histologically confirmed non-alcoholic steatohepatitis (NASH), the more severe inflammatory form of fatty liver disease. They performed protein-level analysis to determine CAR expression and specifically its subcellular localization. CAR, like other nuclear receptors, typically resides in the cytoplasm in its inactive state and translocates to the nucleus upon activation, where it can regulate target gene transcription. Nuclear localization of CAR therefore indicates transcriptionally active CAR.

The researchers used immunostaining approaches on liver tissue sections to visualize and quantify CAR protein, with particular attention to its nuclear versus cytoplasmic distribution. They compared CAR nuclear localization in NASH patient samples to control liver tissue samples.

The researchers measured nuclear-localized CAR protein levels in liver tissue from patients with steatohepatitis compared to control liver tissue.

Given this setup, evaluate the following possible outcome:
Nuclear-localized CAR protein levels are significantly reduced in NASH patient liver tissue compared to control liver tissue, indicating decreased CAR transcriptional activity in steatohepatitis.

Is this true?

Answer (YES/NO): NO